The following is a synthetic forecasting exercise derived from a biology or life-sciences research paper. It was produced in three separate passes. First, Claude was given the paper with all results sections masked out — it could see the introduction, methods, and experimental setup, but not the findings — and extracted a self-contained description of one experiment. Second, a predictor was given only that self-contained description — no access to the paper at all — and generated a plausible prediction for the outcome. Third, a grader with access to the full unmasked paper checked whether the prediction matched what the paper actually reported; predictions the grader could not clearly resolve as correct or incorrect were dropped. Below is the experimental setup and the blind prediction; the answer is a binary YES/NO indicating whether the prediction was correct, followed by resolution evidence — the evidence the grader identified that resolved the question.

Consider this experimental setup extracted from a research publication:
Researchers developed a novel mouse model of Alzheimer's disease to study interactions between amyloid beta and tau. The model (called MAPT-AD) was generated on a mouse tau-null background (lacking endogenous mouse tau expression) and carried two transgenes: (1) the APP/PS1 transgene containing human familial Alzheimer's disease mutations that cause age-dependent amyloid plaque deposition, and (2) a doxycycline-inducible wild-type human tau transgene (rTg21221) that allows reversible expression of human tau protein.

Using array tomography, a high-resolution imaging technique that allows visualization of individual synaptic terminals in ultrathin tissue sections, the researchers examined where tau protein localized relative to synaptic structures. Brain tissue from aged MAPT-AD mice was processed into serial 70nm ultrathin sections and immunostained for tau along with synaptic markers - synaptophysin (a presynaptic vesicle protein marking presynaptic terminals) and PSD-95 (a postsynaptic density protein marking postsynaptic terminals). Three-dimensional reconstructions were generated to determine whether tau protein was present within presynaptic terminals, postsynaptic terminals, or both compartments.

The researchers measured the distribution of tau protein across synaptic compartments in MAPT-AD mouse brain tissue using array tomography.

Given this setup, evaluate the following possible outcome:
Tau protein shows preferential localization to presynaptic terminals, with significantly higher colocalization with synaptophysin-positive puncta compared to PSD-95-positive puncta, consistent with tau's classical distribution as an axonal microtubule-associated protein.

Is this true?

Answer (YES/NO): NO